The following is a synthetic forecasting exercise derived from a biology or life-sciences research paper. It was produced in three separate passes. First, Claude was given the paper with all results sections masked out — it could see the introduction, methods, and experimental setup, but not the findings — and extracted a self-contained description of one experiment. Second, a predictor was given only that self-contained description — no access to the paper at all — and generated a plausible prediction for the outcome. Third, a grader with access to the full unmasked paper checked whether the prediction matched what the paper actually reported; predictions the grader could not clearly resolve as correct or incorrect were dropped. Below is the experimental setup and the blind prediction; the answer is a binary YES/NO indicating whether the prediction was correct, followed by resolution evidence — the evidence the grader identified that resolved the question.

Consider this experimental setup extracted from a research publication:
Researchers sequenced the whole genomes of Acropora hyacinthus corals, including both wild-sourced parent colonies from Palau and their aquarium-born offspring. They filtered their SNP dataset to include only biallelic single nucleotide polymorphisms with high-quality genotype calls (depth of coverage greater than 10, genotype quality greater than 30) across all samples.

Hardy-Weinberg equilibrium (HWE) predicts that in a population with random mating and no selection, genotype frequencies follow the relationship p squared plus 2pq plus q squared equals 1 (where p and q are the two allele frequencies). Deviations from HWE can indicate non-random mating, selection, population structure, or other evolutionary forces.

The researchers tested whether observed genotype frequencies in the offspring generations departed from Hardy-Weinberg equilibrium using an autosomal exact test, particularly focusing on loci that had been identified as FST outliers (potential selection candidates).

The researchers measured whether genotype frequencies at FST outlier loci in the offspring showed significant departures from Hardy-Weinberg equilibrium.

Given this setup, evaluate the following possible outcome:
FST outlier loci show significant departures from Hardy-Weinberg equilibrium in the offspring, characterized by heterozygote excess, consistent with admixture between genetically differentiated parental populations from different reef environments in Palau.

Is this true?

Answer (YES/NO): NO